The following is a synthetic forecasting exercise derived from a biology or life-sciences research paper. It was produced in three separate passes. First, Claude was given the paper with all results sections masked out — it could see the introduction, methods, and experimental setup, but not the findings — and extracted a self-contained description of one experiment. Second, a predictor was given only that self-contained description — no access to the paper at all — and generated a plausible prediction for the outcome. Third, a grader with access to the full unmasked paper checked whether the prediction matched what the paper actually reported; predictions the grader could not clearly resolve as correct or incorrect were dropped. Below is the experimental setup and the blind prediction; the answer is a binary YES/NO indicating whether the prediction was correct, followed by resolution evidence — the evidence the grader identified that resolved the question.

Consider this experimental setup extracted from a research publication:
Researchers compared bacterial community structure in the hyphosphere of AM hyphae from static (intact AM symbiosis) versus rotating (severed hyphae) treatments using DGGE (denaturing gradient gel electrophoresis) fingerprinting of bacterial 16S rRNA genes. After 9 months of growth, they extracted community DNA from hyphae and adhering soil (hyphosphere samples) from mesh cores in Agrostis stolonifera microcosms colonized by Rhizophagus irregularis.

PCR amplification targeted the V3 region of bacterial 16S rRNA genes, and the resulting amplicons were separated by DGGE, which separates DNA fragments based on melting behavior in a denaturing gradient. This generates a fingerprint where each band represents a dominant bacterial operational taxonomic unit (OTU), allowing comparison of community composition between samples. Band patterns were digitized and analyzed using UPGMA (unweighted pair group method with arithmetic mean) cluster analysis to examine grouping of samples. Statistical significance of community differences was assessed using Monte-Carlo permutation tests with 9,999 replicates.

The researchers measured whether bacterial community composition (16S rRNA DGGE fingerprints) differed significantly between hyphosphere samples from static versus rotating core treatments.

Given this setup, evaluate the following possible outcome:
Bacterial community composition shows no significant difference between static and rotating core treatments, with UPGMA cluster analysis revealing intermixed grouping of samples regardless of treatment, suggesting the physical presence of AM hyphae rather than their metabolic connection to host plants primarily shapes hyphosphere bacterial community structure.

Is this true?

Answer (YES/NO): NO